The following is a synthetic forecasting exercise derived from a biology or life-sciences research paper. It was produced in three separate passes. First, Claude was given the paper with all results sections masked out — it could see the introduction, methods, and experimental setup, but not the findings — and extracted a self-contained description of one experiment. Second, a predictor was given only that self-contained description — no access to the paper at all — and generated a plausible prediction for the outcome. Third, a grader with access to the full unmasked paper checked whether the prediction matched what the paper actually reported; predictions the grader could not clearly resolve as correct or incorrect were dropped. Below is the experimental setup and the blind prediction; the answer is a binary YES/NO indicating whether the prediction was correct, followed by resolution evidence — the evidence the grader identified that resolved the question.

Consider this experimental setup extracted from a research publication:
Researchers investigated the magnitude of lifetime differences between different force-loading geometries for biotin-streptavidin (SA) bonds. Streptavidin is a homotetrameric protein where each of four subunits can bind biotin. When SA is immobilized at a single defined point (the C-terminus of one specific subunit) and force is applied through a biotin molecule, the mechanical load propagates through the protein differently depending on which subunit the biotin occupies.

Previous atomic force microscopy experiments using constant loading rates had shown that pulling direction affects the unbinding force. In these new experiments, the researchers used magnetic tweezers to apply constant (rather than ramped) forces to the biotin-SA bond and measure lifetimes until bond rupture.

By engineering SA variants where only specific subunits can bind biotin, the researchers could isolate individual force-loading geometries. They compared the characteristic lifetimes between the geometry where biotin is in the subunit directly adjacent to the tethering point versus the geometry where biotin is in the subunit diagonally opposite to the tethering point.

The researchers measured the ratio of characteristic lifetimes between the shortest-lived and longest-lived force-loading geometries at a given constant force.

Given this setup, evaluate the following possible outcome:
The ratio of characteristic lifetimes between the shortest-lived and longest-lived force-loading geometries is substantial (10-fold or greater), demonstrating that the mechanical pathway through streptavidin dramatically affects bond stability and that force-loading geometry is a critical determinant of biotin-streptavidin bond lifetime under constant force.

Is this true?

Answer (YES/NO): YES